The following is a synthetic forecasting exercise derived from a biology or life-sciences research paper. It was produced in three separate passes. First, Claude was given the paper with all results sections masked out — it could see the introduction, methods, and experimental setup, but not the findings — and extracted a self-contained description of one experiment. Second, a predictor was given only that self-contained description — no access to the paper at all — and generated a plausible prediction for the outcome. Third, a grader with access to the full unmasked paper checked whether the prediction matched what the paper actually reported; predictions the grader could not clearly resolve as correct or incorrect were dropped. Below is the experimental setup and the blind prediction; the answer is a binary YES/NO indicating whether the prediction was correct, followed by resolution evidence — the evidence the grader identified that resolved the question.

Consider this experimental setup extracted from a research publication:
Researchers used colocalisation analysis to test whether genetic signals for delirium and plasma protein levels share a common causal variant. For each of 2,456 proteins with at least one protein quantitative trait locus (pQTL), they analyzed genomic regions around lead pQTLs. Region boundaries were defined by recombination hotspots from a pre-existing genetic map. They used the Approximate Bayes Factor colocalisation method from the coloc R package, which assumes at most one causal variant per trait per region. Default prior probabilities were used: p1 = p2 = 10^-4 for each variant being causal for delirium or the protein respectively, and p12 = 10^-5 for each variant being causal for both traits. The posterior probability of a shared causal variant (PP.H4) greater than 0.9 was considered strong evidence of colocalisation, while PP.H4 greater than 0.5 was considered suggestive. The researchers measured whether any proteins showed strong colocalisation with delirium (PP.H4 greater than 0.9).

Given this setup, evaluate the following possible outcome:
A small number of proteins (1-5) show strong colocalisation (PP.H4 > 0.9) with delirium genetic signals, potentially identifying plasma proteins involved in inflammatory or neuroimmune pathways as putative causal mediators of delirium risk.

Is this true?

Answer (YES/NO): NO